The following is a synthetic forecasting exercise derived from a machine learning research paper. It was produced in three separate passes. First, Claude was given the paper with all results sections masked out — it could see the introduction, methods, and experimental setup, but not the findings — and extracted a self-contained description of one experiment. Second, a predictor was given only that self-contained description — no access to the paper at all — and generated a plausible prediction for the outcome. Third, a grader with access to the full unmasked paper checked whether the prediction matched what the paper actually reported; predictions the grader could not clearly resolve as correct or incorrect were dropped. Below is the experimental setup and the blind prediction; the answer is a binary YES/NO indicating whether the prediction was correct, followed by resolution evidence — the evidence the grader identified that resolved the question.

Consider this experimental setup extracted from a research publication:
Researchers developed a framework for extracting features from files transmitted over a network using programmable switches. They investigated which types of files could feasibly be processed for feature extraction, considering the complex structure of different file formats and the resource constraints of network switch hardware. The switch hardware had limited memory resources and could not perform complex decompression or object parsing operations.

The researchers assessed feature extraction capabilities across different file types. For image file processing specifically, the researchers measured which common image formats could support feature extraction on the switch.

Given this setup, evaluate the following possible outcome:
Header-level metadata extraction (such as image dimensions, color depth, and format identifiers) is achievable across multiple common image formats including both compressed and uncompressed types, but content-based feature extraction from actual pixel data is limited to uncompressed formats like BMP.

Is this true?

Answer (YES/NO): NO